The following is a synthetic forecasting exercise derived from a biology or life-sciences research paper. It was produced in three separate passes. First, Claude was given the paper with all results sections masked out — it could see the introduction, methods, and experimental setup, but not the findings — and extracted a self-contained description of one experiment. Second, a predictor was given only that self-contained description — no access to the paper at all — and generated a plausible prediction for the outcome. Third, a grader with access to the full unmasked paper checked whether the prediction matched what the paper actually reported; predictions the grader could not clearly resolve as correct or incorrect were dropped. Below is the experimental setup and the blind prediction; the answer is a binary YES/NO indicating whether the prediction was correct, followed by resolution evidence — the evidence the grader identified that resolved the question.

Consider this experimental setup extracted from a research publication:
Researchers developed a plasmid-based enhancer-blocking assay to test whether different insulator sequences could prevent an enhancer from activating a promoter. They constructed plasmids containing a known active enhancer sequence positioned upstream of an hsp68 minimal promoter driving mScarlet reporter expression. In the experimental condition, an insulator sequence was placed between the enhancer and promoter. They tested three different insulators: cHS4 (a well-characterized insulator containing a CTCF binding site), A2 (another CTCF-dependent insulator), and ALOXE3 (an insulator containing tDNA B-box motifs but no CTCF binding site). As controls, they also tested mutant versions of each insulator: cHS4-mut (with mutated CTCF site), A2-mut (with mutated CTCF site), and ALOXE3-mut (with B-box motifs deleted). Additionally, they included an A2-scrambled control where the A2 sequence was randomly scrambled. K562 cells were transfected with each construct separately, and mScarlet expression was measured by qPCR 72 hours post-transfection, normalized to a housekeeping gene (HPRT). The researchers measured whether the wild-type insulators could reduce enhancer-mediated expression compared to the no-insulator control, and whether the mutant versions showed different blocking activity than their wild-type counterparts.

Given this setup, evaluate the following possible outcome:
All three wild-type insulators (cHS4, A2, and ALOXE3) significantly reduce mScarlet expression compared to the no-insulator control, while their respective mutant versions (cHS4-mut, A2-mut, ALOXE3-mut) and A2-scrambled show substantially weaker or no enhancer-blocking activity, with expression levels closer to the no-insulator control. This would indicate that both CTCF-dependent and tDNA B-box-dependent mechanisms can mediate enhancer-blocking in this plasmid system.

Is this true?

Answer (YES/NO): NO